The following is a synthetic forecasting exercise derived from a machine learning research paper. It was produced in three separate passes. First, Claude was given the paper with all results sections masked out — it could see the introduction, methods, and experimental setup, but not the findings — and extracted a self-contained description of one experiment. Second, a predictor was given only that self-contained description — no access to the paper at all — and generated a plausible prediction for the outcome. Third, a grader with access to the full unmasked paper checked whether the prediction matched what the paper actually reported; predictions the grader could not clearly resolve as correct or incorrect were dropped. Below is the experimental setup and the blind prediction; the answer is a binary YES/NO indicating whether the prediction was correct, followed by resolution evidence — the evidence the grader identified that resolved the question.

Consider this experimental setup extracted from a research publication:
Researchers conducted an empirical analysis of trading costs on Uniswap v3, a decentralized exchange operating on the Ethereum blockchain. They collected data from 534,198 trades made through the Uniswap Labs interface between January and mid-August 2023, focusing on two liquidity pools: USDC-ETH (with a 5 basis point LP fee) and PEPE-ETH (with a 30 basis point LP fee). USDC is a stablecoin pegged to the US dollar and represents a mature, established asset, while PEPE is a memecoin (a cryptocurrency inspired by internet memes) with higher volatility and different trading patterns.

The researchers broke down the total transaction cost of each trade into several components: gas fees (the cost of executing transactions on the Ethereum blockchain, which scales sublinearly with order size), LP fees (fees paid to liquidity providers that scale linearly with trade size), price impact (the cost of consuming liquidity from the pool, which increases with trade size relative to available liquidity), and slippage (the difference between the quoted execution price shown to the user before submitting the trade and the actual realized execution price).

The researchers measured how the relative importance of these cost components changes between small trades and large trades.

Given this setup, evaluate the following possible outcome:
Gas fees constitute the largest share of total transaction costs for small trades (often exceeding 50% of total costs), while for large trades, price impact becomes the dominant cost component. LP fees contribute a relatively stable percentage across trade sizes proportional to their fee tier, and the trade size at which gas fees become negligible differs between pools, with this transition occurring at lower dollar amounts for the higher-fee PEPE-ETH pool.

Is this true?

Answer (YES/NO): NO